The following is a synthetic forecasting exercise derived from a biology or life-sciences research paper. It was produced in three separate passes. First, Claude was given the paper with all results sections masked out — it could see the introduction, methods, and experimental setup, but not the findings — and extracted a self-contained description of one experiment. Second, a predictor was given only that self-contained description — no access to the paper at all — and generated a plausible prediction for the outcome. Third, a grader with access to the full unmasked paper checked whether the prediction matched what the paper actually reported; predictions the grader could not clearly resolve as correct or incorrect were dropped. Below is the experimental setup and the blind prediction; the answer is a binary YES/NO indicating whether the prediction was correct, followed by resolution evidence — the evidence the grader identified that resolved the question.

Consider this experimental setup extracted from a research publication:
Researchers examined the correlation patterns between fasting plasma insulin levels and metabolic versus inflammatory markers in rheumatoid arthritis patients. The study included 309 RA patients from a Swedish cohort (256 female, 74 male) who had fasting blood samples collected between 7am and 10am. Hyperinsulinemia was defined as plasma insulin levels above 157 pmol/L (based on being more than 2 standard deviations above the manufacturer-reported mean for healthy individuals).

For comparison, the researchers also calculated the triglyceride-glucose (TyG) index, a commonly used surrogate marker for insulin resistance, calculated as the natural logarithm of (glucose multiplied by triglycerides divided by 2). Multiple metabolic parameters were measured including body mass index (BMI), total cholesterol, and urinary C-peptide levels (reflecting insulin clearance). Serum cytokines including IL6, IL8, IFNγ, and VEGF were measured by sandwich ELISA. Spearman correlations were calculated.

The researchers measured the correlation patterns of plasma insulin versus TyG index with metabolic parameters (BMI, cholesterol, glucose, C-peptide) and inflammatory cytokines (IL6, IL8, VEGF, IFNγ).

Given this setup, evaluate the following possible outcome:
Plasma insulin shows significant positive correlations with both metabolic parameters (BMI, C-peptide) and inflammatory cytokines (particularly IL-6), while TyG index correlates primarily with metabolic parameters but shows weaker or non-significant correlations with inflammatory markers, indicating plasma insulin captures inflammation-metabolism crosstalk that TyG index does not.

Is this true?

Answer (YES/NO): NO